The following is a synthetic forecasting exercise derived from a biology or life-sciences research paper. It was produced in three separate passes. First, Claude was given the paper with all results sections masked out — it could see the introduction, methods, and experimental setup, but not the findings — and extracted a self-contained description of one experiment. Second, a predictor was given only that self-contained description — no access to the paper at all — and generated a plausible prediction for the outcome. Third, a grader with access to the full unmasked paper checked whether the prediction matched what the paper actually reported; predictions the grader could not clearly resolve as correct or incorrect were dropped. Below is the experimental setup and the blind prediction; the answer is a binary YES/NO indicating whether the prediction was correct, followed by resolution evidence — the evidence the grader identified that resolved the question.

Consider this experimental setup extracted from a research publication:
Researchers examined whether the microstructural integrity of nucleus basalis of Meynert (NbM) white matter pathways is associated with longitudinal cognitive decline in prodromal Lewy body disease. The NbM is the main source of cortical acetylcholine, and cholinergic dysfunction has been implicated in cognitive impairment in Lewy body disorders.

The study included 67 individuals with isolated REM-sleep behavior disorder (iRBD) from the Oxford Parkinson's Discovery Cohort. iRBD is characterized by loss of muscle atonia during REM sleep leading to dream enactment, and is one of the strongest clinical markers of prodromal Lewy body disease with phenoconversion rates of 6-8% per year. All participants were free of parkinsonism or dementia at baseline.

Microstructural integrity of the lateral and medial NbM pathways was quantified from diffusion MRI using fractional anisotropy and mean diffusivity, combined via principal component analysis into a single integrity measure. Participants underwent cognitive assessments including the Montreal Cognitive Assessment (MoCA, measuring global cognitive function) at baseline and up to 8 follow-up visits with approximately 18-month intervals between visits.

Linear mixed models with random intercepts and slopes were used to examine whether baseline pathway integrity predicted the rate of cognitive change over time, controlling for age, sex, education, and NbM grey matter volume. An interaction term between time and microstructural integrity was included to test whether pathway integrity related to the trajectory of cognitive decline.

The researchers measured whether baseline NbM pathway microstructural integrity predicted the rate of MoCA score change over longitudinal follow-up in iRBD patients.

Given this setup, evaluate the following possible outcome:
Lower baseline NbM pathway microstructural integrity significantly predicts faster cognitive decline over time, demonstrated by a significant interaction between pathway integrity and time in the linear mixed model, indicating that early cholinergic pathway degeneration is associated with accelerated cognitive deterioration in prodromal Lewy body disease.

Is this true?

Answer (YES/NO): NO